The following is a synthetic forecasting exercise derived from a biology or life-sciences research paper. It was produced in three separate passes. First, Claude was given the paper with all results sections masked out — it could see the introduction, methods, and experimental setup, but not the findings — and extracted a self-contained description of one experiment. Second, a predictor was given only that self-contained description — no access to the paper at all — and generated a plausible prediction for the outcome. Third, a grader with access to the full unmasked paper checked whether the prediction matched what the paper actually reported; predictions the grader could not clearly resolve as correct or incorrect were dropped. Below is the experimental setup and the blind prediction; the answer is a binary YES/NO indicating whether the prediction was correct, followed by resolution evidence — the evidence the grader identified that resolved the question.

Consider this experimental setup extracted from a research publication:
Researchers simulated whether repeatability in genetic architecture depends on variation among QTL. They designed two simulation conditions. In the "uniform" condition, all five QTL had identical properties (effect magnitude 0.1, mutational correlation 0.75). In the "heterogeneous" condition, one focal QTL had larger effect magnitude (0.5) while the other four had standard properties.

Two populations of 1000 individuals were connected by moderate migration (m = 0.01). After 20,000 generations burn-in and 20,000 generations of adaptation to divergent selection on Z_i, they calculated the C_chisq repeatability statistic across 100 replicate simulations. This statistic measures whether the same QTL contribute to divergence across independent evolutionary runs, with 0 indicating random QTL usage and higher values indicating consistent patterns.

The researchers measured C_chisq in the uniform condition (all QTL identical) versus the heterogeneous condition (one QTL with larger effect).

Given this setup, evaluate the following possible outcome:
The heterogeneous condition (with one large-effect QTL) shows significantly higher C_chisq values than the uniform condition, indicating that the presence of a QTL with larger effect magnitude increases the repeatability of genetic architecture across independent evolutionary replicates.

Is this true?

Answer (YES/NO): YES